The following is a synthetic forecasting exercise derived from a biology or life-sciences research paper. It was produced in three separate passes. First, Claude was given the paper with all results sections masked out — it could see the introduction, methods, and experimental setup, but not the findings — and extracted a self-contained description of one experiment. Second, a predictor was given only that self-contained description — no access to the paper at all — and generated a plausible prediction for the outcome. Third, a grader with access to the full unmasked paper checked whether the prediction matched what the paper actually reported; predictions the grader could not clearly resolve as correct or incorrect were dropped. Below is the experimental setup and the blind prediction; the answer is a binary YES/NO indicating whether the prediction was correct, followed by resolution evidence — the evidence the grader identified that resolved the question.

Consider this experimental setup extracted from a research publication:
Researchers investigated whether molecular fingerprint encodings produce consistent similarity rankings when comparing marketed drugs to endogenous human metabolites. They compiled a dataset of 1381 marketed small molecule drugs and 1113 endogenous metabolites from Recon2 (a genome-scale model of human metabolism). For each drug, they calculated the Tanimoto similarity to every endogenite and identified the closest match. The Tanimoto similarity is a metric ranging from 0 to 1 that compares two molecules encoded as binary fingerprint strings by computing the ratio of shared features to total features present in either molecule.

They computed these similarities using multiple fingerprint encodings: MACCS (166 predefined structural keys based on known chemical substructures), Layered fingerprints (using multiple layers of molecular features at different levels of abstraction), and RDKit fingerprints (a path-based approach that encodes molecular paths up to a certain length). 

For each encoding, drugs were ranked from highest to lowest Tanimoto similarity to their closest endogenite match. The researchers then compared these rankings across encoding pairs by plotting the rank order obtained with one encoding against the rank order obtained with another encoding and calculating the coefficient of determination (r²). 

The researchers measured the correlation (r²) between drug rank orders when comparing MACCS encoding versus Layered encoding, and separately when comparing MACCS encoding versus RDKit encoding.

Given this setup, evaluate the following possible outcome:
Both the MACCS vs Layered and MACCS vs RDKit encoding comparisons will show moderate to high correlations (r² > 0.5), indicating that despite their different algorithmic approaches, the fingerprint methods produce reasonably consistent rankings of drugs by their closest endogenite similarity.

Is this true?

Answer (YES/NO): NO